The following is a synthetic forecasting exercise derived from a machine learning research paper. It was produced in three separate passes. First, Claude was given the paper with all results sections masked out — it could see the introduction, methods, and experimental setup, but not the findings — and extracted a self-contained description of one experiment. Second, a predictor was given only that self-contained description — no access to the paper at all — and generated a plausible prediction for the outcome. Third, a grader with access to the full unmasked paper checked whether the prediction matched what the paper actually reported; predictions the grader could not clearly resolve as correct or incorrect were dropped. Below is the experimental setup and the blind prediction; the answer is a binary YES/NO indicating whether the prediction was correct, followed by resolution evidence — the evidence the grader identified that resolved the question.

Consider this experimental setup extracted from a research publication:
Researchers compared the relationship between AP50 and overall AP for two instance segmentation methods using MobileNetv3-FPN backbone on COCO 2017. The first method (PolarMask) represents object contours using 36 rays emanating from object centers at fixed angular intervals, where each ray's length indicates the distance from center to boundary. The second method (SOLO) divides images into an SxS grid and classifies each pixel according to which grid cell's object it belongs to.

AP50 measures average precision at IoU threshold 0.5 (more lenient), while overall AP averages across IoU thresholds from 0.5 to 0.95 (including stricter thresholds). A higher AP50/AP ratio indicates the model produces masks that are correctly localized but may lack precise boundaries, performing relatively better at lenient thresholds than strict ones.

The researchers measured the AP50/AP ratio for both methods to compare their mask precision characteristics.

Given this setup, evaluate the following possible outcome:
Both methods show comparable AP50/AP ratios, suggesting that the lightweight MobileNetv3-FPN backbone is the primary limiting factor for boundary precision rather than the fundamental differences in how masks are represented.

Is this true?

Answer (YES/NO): NO